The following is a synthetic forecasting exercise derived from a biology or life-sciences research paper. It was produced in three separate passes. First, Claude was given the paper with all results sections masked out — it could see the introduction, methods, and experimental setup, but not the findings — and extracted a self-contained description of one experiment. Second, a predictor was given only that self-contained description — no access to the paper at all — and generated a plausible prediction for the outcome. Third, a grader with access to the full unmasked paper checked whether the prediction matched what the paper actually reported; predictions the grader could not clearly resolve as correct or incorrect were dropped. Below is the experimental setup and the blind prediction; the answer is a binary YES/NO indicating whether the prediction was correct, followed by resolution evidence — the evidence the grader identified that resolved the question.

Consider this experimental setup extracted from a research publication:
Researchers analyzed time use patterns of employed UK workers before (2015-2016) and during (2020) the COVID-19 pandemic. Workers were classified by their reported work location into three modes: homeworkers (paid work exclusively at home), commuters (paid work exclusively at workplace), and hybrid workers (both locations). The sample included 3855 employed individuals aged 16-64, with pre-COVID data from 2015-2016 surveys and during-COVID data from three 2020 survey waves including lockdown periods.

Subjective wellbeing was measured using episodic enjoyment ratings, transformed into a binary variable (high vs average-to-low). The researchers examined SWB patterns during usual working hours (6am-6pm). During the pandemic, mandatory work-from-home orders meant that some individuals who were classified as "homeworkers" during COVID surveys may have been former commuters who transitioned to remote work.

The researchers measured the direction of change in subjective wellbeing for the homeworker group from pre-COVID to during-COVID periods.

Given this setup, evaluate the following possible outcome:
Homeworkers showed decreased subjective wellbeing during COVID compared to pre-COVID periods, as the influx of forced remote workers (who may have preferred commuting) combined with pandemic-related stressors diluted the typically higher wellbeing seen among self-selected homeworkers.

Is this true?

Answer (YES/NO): YES